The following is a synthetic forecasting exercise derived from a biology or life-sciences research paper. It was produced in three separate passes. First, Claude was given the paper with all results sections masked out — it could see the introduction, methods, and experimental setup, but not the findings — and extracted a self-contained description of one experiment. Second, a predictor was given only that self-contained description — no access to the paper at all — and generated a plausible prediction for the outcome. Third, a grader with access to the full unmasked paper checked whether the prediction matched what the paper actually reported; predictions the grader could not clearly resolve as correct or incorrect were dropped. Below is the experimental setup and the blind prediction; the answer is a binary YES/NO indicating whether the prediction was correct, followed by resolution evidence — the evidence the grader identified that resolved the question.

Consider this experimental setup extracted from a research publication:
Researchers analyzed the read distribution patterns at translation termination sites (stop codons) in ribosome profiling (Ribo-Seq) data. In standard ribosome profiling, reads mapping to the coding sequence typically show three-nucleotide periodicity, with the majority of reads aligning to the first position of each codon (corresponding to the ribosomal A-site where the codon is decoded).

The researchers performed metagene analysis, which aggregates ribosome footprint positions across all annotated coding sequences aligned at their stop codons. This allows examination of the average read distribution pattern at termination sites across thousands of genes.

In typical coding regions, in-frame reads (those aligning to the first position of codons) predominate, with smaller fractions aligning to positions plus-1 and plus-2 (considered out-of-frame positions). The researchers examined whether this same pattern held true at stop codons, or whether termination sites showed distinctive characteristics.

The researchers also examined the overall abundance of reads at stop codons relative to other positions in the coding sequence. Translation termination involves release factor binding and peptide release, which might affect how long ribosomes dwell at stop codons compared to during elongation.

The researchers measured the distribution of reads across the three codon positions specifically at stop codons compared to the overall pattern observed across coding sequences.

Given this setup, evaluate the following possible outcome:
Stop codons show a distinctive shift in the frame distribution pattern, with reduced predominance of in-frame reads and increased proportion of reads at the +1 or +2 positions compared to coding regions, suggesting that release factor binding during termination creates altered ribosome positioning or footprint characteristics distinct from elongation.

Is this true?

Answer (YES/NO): YES